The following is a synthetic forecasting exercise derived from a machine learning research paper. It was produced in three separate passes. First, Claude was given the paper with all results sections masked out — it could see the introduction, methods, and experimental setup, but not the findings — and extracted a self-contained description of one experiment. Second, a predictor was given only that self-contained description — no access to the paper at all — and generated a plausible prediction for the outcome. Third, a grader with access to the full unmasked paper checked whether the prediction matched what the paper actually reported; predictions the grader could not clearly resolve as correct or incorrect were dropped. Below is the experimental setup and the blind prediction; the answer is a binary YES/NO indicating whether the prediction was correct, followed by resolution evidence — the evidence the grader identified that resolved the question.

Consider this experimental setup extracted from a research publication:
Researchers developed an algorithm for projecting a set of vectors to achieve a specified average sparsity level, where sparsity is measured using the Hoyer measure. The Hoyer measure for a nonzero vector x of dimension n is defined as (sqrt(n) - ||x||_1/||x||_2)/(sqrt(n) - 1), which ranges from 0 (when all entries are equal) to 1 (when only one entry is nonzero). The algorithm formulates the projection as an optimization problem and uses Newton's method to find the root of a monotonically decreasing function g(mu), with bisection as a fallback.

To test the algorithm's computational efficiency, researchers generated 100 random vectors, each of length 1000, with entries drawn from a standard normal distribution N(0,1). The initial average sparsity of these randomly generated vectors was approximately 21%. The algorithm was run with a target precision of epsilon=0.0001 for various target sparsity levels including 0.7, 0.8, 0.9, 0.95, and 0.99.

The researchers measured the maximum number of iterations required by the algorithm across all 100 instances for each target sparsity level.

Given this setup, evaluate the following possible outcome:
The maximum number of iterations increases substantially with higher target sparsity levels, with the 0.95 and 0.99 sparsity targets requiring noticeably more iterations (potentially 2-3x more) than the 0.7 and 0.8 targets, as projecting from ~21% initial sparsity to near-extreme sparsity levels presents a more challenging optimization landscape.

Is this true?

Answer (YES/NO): NO